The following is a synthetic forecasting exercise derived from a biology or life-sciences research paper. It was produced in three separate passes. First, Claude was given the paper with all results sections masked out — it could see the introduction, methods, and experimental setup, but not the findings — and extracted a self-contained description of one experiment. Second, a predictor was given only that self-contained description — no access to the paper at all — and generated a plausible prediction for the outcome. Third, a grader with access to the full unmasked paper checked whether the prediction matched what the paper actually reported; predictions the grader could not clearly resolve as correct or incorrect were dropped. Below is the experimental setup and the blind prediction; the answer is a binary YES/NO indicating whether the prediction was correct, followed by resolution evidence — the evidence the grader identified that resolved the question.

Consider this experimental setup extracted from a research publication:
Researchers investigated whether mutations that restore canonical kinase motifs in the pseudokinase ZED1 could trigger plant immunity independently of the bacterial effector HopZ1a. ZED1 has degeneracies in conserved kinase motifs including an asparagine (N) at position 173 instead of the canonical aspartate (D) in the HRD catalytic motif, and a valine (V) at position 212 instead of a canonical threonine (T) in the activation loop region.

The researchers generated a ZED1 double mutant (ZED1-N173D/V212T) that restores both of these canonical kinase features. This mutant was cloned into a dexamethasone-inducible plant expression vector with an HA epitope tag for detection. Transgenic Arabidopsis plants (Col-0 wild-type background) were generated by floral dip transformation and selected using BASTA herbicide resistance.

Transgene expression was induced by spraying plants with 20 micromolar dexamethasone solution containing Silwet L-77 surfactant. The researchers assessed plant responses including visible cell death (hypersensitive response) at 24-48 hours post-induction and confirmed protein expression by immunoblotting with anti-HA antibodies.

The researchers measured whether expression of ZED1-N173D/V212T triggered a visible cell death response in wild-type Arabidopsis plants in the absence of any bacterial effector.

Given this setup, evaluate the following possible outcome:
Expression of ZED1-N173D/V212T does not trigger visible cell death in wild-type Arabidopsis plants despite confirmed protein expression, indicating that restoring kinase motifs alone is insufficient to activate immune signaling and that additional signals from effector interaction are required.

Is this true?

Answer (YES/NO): NO